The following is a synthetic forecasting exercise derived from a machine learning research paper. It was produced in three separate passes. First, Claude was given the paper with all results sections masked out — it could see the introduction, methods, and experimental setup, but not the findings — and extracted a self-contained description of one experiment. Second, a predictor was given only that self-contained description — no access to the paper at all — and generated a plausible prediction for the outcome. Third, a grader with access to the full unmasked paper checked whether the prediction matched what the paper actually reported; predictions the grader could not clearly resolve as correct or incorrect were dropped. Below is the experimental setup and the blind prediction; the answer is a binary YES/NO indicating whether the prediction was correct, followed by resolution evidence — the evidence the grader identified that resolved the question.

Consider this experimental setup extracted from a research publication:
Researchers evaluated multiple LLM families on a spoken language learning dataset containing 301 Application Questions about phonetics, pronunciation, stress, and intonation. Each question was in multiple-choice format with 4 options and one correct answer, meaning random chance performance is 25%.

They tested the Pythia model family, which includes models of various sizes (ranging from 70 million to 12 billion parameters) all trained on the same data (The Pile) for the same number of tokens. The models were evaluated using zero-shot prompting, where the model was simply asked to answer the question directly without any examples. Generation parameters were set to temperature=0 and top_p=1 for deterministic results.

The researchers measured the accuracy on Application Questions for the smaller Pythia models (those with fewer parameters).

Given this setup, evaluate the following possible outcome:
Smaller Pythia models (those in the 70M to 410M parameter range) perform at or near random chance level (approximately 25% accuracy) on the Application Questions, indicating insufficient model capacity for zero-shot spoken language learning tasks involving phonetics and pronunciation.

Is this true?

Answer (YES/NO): NO